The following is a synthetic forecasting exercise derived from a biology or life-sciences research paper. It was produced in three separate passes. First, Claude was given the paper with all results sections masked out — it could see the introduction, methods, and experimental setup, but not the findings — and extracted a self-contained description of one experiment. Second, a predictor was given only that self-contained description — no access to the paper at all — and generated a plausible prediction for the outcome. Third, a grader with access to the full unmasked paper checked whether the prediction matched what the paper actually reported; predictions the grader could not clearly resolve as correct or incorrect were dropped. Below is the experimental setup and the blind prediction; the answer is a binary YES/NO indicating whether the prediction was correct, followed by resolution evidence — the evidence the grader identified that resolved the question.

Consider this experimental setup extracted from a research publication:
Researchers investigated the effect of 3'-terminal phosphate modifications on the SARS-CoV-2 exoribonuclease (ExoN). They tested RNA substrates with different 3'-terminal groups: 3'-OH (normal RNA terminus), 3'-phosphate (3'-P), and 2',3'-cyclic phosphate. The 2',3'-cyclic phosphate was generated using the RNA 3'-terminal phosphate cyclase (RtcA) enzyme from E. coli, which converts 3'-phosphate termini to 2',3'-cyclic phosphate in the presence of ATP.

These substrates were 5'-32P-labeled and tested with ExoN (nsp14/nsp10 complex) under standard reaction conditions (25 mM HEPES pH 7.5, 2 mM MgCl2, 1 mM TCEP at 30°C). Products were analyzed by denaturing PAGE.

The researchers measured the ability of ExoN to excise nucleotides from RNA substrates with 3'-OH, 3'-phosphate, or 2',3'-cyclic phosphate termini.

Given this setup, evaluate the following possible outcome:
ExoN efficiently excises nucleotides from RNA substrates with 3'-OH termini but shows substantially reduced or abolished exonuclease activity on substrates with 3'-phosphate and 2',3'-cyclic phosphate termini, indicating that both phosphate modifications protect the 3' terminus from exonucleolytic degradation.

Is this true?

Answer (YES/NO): YES